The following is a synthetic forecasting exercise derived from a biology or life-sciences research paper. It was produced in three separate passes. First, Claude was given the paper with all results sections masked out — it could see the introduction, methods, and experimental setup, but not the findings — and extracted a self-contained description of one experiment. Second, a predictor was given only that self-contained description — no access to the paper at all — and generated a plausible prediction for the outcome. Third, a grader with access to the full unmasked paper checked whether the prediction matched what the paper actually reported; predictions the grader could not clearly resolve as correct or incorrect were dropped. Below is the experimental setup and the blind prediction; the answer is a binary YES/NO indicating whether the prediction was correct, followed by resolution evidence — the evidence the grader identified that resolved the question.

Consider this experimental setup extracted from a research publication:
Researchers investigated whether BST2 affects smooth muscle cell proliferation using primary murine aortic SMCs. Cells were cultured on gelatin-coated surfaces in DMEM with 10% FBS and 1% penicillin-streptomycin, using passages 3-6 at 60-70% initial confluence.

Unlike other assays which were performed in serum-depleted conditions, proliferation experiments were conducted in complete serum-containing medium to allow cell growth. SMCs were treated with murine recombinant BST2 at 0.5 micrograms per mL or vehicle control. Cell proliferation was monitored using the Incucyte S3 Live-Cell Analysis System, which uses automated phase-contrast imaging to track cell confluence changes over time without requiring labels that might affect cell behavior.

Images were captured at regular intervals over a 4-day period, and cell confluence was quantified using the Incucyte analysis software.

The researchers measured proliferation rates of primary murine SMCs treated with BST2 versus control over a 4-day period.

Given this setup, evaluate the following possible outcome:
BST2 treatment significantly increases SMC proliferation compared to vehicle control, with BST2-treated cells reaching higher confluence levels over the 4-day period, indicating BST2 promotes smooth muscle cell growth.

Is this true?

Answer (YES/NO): YES